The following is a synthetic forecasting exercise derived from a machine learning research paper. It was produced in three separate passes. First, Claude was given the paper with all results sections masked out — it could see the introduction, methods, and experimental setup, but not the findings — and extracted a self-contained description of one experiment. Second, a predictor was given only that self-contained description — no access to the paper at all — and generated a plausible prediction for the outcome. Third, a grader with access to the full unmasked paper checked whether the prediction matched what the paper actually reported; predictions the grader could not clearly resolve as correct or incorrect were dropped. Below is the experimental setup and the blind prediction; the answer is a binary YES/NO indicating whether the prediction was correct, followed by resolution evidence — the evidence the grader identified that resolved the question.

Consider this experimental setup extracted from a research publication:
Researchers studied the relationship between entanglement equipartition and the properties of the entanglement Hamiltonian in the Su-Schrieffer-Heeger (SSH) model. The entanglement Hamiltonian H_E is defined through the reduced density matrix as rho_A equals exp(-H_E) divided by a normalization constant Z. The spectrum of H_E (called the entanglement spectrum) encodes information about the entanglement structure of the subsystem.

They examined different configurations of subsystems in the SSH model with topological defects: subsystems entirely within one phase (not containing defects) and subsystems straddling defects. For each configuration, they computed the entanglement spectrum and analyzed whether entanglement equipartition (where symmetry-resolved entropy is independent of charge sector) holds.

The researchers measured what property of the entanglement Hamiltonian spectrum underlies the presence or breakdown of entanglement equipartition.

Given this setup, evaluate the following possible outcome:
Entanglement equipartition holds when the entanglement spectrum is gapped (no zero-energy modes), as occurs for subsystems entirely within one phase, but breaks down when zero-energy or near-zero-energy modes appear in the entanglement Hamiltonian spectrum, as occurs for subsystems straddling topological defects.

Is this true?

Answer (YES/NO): NO